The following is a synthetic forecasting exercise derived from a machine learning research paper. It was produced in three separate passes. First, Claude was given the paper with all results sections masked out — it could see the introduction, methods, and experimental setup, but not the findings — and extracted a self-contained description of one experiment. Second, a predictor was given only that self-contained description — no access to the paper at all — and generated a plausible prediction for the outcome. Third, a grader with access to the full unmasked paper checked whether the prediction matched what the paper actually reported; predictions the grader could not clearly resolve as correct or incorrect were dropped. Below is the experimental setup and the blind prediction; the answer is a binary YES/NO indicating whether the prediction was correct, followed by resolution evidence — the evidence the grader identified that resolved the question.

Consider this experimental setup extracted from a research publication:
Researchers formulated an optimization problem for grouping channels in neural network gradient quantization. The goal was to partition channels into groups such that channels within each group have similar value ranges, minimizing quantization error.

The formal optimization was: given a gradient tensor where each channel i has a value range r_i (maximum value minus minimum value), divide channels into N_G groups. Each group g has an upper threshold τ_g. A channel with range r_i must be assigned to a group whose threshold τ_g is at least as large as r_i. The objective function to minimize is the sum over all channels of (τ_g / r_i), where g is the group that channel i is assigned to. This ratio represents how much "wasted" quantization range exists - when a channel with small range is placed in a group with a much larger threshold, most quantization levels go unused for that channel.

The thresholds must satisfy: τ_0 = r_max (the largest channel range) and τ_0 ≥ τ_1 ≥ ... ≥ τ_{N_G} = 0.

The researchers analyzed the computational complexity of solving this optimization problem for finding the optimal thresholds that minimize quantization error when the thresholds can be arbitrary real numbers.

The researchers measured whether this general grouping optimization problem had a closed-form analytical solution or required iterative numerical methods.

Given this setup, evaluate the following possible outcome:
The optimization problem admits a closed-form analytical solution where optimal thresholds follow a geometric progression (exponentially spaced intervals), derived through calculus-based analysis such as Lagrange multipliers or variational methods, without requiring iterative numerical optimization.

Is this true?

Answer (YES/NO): NO